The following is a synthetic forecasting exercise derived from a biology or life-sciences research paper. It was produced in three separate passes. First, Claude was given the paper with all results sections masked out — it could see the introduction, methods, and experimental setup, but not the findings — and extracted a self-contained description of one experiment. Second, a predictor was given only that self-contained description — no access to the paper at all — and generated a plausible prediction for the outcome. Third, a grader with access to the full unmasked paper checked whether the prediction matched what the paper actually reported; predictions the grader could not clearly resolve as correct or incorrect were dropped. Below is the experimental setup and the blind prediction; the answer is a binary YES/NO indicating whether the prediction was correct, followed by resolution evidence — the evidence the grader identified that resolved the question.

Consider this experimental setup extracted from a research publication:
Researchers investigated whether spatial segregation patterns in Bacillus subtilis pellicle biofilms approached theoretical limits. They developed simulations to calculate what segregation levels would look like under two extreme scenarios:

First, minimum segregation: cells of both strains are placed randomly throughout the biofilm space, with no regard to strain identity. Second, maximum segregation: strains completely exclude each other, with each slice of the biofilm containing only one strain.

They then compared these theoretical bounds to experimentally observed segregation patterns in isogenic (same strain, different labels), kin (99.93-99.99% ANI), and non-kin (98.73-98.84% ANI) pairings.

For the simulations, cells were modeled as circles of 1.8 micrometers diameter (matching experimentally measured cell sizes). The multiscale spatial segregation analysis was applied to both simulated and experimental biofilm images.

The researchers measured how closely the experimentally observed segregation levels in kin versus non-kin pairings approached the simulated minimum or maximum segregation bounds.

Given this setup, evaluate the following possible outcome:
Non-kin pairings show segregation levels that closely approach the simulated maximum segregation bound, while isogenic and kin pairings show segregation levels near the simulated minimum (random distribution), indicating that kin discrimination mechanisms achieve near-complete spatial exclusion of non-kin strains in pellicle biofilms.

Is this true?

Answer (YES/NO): NO